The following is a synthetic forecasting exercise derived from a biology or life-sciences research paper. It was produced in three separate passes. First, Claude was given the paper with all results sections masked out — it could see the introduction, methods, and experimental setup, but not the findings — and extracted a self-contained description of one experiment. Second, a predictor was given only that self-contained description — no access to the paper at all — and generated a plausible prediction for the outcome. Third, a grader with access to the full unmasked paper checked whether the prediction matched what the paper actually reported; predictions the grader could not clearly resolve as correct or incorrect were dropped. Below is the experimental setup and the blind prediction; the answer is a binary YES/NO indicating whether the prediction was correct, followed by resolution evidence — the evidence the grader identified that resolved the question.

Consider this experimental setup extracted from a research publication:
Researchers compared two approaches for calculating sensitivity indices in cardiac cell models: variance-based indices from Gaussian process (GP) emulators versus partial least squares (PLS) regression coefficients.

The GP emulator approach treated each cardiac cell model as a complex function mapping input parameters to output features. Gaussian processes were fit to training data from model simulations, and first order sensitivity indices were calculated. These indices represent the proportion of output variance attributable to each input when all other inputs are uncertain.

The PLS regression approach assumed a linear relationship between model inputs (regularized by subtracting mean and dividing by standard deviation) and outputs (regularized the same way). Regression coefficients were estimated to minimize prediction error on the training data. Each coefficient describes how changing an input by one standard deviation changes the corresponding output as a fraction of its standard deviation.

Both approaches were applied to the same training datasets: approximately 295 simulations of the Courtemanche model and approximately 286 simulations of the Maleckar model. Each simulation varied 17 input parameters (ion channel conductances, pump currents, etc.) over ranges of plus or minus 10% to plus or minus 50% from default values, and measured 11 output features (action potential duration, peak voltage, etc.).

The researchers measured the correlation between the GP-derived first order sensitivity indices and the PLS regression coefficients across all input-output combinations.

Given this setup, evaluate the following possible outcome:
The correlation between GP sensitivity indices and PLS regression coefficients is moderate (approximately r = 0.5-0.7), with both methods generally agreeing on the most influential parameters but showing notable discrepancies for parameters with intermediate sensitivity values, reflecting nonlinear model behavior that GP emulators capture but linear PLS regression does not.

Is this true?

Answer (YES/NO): NO